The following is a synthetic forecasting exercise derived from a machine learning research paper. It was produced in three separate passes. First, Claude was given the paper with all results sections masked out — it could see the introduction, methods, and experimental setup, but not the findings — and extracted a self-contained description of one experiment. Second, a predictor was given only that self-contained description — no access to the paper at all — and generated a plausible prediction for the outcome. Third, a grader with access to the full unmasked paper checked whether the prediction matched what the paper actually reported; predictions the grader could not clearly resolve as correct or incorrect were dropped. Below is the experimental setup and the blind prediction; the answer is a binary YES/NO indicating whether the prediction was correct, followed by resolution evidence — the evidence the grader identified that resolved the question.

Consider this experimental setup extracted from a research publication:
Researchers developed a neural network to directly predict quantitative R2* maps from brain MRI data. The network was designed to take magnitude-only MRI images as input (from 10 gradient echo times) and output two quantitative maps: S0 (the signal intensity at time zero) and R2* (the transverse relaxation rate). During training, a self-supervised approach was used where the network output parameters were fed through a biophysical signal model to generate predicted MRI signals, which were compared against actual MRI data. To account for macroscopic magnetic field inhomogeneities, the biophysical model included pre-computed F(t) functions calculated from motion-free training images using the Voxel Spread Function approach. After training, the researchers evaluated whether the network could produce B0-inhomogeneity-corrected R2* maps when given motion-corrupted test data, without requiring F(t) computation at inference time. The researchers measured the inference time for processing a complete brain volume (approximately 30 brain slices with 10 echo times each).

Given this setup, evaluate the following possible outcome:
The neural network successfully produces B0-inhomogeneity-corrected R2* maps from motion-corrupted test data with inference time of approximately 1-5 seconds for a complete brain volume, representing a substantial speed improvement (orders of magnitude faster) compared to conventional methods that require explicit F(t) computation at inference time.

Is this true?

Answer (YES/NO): YES